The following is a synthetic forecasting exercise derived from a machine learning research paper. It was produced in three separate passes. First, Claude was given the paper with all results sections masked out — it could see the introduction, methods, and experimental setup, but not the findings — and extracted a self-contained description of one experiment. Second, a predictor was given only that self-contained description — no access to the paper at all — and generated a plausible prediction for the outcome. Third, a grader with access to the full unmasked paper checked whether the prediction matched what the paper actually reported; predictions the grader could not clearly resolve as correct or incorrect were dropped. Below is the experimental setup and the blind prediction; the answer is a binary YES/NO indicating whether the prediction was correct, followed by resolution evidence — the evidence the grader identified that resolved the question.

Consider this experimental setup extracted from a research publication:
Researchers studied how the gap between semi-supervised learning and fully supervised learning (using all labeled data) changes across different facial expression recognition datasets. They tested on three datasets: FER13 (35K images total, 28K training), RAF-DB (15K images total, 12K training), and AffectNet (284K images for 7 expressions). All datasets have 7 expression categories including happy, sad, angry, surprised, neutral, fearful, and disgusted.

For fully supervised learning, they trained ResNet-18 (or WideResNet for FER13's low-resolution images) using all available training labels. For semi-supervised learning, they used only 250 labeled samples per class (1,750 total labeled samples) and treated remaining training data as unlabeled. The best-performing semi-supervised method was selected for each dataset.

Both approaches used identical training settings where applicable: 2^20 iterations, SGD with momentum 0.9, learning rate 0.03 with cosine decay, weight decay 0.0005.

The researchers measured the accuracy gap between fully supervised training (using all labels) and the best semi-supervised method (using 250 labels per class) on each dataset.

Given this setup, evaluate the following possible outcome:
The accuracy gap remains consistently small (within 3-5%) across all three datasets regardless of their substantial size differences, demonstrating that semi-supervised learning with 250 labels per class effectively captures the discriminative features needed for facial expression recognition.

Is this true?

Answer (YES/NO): NO